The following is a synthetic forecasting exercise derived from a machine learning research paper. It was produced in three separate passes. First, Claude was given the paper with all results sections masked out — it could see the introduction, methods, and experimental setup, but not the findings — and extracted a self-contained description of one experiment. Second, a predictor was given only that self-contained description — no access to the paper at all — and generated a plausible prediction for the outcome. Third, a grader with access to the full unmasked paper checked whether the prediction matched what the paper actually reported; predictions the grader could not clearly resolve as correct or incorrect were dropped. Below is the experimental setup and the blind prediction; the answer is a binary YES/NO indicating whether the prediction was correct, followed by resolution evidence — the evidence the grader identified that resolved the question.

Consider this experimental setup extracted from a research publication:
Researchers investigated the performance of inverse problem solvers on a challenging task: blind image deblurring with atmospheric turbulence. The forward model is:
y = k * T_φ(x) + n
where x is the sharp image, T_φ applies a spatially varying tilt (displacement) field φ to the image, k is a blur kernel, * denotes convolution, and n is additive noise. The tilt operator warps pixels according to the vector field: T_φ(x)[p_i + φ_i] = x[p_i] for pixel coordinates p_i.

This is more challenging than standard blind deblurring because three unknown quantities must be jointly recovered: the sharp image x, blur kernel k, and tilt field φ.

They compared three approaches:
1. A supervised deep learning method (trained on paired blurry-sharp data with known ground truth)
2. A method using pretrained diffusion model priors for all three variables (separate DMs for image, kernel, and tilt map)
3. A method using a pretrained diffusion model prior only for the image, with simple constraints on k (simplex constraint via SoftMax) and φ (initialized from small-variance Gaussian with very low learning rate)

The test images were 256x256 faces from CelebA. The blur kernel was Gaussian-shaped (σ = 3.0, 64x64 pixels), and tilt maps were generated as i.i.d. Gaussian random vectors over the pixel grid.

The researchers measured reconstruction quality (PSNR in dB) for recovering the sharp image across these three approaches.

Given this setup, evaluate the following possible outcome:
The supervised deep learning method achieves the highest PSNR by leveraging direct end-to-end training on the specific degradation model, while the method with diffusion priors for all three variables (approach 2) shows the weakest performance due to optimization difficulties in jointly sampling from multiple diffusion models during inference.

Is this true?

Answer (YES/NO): NO